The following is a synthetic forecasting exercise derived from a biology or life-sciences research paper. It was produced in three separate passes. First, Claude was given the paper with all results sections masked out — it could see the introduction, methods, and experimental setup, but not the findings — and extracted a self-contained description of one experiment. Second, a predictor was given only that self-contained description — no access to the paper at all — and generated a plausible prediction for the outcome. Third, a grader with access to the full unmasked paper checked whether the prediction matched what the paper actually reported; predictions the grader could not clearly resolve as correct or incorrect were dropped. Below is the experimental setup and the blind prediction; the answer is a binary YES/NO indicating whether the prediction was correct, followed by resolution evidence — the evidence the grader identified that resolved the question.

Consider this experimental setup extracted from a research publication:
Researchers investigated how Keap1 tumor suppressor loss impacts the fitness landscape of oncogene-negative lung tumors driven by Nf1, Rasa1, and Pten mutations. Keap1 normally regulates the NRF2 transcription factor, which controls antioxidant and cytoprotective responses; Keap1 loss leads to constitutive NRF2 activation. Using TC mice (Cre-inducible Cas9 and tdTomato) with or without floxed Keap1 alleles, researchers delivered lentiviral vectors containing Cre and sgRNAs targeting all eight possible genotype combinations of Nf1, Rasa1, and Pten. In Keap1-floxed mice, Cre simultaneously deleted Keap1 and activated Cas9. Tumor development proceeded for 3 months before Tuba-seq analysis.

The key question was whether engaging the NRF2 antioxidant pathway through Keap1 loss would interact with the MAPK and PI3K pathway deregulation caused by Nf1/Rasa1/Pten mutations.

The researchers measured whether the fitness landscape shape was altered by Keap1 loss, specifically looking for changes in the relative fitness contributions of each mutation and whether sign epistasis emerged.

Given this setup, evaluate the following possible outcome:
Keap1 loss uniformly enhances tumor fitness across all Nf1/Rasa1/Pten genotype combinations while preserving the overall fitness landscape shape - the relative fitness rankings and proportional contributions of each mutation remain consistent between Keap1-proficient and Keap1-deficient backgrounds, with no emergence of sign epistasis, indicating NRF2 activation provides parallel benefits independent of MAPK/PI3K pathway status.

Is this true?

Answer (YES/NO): NO